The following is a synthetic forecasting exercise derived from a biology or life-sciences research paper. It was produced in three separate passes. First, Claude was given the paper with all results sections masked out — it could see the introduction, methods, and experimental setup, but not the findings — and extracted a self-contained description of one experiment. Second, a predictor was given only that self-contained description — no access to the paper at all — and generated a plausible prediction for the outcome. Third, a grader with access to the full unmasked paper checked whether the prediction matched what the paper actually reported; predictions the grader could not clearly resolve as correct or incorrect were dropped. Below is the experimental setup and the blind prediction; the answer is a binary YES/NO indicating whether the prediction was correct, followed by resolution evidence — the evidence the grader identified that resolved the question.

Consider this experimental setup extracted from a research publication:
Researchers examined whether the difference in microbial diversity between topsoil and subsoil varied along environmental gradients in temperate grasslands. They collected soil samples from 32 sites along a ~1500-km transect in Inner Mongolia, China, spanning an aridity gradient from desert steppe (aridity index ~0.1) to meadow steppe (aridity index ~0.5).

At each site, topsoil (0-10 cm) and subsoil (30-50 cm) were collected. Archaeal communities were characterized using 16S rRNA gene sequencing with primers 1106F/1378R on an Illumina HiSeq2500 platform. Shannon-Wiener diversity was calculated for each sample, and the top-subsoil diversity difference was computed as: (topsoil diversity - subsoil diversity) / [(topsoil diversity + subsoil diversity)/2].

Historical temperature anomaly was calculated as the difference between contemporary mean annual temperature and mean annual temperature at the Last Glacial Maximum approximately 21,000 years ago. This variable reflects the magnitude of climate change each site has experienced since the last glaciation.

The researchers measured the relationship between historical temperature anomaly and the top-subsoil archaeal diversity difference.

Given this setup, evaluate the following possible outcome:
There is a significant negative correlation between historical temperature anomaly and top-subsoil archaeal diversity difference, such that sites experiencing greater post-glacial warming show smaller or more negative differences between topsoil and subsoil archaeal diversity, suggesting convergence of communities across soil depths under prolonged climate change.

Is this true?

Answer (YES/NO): NO